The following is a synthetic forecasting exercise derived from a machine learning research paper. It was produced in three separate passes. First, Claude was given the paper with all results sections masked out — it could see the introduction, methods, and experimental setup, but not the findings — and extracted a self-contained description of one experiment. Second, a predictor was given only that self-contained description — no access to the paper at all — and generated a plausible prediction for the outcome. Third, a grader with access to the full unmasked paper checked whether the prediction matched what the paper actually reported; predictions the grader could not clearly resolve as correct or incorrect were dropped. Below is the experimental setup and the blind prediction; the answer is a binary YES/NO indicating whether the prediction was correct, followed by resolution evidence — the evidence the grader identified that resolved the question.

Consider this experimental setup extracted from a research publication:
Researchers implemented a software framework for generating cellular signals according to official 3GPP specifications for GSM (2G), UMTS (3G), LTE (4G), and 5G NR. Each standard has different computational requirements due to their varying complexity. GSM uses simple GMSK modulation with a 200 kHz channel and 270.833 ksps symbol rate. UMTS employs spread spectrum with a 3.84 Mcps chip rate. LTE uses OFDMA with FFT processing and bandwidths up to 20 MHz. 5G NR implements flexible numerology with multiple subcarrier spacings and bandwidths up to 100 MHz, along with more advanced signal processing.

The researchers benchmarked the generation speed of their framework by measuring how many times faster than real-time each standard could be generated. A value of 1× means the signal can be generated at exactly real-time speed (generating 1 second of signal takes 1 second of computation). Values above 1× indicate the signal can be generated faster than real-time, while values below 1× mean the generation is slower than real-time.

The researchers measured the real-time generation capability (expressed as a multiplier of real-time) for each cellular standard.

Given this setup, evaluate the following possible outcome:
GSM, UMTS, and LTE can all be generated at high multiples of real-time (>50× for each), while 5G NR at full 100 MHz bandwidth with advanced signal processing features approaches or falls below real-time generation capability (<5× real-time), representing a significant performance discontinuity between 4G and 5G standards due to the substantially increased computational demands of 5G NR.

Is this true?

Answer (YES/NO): NO